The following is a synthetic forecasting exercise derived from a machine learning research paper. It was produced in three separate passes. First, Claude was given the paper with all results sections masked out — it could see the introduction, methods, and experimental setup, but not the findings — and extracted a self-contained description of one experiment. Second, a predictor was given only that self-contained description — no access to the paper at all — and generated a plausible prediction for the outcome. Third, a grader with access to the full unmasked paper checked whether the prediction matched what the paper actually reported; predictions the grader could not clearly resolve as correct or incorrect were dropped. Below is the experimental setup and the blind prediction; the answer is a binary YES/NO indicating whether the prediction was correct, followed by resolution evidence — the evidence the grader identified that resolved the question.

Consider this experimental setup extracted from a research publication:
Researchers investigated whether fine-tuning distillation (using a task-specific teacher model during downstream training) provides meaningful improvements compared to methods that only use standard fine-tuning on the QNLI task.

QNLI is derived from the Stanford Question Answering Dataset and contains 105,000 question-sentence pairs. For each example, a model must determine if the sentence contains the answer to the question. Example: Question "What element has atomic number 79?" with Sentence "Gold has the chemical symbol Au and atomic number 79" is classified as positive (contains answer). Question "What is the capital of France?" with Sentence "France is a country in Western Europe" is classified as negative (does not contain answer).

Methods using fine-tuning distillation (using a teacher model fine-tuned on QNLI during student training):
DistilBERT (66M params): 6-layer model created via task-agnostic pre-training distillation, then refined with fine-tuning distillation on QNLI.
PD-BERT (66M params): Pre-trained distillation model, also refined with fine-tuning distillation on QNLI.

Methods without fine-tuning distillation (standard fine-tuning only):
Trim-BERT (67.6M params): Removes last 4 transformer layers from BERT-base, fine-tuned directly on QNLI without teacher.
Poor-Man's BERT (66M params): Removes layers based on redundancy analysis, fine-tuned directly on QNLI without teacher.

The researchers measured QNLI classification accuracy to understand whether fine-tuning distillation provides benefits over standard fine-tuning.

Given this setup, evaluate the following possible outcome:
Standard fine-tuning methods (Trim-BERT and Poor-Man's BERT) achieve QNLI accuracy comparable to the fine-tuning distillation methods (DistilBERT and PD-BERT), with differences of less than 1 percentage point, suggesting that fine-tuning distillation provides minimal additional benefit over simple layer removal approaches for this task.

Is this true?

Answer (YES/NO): NO